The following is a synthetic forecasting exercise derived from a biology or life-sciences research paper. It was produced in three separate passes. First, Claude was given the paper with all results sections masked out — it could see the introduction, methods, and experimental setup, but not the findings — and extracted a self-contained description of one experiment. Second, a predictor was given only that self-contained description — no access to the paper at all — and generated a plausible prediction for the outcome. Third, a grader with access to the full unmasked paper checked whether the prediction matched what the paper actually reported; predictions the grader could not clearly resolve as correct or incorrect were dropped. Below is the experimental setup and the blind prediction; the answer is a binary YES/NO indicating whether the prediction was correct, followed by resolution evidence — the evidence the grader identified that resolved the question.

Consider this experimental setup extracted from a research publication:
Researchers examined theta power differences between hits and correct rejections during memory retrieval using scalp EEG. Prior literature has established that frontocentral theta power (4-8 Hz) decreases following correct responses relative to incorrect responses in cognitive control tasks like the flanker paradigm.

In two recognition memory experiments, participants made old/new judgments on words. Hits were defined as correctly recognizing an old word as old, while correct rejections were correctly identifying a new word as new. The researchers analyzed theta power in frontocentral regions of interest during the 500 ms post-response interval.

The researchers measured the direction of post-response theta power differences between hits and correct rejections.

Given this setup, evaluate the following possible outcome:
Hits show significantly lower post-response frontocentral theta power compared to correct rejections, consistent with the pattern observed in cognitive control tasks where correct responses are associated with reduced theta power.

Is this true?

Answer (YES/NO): YES